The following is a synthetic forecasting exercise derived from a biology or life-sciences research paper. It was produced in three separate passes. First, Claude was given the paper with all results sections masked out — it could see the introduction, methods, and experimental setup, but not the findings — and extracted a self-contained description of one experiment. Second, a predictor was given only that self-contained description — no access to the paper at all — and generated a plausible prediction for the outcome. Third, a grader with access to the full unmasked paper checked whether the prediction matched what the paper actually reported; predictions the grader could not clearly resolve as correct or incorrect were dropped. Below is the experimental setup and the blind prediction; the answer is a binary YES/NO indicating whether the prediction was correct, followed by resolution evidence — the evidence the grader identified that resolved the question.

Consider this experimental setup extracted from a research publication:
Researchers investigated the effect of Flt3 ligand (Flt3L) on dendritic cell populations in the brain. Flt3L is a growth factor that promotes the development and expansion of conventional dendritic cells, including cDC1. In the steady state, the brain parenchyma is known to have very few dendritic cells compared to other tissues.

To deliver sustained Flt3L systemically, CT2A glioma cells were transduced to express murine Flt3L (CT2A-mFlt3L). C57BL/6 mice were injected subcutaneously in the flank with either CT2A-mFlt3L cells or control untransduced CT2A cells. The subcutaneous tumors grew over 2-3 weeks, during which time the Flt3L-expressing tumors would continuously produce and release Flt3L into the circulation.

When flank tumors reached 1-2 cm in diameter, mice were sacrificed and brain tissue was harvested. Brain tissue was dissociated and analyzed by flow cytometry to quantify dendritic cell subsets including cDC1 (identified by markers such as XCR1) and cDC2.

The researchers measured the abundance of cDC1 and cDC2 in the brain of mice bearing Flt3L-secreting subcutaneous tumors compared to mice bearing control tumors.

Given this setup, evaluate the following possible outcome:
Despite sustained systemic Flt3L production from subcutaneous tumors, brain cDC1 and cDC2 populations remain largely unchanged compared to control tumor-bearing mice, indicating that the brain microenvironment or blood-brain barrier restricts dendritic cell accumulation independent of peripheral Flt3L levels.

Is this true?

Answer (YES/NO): NO